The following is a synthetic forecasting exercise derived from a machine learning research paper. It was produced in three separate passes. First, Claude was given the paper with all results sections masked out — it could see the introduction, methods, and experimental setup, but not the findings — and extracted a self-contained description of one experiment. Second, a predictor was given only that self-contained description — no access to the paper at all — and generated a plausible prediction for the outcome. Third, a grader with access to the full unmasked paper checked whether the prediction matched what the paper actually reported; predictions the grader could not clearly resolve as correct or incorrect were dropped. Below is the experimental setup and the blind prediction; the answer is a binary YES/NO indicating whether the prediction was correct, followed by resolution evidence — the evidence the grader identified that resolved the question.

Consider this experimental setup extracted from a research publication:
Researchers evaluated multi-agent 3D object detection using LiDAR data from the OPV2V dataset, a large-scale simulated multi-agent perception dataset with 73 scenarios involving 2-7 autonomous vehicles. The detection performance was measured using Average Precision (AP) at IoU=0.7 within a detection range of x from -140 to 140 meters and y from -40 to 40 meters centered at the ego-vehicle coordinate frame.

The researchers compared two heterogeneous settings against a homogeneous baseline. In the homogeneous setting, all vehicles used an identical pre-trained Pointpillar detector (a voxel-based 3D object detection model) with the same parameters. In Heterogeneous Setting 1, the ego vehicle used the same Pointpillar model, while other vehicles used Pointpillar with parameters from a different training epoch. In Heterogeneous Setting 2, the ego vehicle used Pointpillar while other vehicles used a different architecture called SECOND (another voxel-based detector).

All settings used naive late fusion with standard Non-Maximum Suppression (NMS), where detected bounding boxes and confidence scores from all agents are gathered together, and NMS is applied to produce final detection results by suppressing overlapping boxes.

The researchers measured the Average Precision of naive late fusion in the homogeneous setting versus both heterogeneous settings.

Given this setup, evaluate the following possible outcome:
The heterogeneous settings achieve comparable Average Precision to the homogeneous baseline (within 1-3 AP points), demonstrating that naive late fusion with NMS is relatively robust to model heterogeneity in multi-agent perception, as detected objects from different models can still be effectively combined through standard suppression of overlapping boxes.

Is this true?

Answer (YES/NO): NO